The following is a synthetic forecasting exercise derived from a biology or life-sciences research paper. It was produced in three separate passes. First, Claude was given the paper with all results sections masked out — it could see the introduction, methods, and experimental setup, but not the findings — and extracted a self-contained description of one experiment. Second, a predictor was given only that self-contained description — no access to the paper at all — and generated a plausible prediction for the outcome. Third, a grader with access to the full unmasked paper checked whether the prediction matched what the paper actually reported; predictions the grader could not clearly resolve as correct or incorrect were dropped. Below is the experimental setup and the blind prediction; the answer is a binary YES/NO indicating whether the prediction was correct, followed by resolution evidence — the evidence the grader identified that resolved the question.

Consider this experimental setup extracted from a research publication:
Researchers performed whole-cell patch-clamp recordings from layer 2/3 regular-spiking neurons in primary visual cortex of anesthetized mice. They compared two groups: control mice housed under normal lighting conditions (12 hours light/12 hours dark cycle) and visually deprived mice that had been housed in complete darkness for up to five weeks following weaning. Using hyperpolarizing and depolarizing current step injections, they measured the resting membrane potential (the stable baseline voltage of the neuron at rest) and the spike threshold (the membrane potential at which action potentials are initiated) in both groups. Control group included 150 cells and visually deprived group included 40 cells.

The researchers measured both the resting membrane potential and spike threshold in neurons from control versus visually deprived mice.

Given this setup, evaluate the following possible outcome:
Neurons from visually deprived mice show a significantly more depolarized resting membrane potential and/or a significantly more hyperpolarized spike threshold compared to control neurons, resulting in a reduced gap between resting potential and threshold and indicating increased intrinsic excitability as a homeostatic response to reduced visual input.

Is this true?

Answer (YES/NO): NO